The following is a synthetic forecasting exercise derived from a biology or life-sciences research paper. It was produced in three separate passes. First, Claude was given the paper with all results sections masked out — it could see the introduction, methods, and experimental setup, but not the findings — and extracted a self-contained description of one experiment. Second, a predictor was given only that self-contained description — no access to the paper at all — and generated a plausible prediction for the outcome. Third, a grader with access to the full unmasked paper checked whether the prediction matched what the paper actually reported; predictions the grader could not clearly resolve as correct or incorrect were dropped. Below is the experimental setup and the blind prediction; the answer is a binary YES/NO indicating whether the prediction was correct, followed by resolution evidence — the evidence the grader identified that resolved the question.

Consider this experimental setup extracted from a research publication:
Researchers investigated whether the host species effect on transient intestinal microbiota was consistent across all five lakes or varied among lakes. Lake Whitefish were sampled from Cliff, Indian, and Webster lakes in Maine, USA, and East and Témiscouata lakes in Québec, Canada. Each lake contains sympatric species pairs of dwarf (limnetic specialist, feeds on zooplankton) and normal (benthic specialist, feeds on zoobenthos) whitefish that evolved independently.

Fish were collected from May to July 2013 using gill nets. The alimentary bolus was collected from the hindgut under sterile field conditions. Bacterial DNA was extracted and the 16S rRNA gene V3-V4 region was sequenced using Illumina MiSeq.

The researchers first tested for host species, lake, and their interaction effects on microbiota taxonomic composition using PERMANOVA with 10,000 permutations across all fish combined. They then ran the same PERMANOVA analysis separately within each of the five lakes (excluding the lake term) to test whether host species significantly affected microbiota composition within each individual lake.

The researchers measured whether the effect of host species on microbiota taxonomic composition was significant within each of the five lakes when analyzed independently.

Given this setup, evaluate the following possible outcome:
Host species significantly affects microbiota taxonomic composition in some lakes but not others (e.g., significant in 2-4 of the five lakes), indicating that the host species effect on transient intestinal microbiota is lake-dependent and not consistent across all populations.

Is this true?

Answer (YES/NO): YES